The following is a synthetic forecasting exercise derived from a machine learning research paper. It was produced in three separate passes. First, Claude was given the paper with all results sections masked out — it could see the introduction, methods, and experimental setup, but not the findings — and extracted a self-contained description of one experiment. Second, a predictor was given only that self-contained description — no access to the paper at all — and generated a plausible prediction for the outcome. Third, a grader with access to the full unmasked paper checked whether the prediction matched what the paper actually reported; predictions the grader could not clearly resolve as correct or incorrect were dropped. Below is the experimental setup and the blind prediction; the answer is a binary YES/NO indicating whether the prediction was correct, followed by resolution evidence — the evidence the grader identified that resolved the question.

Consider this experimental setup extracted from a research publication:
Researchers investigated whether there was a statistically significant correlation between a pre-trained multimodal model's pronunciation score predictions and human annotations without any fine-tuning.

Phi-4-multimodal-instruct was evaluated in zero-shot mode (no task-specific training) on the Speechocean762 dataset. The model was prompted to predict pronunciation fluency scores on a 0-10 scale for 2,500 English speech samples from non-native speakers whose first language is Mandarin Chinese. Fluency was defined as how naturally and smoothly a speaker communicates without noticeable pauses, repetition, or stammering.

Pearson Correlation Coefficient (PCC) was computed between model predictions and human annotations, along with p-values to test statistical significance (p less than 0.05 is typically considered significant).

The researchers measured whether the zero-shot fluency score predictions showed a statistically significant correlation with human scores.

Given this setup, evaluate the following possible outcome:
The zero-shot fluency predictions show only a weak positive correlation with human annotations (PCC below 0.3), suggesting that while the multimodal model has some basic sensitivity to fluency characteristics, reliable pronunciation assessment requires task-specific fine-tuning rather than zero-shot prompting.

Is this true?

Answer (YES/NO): NO